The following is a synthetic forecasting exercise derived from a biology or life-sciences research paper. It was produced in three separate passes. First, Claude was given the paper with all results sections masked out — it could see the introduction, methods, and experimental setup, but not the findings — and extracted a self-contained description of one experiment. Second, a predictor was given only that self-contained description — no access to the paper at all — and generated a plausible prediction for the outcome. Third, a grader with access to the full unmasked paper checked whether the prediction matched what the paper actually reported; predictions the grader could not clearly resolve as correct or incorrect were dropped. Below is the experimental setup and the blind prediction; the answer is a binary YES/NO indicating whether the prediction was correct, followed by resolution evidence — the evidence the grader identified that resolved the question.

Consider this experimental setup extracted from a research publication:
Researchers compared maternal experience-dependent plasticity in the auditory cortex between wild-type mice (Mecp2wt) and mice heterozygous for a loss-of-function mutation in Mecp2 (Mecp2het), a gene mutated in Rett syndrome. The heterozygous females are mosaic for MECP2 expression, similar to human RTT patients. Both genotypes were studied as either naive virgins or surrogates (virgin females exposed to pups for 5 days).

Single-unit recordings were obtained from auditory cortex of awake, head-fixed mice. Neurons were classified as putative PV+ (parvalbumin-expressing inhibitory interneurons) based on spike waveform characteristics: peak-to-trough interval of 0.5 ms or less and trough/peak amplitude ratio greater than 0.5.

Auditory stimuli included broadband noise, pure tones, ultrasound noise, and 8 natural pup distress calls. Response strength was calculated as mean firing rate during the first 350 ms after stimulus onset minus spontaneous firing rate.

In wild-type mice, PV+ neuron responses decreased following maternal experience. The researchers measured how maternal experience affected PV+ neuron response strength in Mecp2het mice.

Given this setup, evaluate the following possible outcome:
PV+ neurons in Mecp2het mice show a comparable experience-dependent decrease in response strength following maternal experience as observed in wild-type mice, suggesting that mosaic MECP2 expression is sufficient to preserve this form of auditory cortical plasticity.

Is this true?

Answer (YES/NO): NO